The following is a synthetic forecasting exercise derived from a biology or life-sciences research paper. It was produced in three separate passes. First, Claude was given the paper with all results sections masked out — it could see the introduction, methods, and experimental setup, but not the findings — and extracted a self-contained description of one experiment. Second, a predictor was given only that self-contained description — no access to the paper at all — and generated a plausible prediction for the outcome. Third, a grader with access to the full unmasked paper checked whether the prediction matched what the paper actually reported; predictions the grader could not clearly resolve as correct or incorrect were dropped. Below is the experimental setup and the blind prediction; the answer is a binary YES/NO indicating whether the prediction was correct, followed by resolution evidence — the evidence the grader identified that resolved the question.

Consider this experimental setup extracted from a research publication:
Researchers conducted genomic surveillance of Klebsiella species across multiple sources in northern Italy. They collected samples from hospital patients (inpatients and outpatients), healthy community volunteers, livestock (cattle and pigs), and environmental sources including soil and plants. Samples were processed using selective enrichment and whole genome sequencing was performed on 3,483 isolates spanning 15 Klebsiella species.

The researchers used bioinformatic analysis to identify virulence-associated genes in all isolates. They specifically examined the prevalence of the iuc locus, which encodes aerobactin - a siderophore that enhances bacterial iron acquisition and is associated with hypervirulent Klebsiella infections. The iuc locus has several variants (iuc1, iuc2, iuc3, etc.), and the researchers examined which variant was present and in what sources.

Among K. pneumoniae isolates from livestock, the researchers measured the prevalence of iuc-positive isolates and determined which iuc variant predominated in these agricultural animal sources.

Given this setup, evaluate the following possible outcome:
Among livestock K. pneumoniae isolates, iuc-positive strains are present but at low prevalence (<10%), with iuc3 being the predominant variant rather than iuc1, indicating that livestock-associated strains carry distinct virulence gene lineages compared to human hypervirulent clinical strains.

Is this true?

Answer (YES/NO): NO